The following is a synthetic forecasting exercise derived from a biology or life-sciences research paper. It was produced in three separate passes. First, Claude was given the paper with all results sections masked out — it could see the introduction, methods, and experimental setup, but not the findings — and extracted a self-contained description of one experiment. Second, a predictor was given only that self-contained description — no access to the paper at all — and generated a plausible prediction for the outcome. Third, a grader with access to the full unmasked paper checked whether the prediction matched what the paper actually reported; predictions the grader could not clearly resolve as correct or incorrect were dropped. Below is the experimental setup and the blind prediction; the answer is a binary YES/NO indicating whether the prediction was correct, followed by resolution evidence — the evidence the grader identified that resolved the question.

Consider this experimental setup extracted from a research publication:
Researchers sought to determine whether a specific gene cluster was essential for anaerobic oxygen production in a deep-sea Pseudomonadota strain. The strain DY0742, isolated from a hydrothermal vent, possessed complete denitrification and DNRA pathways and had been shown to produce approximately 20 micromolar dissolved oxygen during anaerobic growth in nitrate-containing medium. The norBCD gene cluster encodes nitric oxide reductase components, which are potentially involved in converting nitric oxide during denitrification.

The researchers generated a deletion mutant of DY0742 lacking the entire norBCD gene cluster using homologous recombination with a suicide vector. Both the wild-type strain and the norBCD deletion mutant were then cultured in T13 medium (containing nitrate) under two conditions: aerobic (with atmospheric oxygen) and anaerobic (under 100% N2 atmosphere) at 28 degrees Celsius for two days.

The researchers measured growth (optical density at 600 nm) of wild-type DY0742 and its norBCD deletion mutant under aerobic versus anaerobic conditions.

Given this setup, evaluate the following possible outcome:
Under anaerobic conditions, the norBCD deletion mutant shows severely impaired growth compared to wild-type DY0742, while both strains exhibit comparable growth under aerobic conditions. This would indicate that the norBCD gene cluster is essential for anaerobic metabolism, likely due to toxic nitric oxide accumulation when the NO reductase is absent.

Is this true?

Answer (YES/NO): YES